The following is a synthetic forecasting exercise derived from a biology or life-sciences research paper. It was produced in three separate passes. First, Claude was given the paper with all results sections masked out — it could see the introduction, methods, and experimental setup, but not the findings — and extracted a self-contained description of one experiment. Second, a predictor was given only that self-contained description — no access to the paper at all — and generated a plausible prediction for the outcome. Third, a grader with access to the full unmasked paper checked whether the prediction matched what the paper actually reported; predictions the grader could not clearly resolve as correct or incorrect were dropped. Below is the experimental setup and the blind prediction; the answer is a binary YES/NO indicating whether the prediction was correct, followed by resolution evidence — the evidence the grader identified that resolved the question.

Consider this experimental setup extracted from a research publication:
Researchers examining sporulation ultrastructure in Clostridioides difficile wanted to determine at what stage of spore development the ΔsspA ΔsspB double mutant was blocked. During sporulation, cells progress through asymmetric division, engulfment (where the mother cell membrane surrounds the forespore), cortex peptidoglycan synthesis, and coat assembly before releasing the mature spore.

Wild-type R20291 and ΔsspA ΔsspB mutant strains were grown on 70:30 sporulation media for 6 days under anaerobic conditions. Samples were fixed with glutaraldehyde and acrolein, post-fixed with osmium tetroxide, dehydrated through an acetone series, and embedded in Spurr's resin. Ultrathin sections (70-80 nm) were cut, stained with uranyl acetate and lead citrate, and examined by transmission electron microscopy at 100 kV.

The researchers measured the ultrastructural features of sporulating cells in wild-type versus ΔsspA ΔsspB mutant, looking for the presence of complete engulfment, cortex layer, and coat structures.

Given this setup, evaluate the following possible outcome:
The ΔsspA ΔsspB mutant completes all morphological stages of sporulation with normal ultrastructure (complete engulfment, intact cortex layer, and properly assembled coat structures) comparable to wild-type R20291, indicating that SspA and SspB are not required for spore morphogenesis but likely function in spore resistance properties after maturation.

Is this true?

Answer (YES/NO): NO